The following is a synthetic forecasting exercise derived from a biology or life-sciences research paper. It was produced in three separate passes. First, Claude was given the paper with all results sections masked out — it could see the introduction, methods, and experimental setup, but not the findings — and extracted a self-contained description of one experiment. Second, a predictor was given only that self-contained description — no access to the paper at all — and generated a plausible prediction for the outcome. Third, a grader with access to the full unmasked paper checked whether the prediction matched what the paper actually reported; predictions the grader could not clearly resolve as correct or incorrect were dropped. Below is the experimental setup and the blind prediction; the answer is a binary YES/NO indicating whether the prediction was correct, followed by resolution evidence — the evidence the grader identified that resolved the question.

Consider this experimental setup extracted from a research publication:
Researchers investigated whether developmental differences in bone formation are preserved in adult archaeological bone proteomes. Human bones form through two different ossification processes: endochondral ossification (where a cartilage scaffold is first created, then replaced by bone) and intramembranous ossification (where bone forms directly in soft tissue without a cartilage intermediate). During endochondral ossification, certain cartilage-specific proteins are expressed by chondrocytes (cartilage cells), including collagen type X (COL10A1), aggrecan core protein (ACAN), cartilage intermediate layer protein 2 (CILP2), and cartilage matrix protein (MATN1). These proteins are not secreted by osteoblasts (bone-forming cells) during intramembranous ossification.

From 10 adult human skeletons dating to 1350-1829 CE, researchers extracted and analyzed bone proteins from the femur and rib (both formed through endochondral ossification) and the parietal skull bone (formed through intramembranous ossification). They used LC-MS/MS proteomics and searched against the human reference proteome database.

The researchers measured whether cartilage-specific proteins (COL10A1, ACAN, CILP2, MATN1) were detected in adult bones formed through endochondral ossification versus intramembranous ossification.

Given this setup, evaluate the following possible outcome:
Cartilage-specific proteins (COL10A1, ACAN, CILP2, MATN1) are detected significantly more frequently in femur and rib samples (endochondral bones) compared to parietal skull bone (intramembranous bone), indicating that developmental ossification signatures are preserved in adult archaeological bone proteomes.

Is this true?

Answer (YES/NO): YES